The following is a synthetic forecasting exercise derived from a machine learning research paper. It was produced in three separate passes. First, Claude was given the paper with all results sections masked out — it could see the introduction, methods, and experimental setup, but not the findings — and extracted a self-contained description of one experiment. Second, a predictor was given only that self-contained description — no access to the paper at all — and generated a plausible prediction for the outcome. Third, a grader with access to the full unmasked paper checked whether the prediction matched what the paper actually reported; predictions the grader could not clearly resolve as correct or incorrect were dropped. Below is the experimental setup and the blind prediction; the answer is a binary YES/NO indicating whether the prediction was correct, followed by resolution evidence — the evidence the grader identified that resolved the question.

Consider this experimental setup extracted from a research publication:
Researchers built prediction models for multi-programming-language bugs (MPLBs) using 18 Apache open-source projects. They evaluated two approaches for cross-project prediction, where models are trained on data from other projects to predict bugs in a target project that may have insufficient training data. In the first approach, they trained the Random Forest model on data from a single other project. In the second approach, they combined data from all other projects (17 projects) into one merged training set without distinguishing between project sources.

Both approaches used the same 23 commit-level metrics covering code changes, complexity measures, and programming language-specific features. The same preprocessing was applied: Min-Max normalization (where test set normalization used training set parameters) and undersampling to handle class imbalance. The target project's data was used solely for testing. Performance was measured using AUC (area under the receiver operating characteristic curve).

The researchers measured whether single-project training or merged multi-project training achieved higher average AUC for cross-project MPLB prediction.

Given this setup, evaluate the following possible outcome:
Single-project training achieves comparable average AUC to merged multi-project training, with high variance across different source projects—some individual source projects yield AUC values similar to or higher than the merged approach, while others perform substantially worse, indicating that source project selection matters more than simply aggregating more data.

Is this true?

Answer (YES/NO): NO